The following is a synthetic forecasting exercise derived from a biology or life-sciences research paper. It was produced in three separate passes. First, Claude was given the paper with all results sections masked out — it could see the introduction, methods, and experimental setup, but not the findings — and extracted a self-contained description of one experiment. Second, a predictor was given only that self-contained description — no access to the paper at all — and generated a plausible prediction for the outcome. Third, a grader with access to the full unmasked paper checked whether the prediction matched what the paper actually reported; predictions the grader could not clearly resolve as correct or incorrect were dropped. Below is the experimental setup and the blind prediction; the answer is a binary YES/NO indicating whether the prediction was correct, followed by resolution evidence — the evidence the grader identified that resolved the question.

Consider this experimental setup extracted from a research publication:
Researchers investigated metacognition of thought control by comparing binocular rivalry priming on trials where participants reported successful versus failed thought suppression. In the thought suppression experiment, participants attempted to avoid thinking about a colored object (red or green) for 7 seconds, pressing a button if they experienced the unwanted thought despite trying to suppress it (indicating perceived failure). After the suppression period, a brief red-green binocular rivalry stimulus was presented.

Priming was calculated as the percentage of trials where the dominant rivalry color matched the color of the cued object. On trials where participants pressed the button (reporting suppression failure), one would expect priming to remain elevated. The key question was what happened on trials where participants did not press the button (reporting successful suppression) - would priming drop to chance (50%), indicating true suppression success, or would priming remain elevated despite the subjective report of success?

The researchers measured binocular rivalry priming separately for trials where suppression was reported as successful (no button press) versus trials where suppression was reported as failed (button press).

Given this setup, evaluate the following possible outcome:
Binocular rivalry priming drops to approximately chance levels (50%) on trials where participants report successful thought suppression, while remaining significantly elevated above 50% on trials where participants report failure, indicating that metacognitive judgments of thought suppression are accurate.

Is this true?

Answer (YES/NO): NO